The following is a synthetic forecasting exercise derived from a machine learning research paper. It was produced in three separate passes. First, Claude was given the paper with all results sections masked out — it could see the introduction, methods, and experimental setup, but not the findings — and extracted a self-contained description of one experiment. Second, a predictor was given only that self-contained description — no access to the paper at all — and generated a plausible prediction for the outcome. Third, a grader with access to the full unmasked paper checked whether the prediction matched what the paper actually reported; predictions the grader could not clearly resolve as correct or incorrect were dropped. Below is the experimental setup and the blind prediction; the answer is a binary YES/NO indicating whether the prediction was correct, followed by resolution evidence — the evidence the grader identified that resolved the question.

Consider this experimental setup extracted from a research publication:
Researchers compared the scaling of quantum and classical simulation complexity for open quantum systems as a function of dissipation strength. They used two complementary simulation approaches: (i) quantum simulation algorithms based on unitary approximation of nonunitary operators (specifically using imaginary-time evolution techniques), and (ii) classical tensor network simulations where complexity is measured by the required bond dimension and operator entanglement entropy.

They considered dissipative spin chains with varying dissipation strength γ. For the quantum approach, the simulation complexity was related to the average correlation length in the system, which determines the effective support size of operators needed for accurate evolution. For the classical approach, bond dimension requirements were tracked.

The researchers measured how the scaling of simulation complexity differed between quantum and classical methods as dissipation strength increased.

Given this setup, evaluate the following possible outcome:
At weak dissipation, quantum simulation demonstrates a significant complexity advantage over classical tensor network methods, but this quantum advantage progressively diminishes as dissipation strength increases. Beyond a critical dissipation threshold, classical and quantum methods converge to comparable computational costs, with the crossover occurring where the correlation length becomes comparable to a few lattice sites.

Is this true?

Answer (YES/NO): NO